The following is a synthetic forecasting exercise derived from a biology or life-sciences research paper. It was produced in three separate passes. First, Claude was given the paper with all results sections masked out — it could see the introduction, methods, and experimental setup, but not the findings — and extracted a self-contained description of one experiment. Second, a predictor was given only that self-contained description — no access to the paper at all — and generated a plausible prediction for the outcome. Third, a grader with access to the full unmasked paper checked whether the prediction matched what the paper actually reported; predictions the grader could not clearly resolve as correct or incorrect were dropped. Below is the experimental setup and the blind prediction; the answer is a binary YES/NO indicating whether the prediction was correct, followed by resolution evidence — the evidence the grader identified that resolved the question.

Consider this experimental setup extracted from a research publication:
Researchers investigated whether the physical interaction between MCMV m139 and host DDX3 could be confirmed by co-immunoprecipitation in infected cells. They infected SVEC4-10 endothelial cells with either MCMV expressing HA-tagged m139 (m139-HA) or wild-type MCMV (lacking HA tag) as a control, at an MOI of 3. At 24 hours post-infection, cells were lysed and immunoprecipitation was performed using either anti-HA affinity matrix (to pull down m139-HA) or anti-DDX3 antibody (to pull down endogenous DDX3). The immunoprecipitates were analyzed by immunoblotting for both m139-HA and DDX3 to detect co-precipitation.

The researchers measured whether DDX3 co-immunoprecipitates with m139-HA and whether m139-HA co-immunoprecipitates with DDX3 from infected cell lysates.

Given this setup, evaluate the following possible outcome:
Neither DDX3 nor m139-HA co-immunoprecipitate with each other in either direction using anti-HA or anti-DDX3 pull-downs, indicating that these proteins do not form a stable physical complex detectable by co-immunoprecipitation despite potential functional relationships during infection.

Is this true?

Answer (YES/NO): NO